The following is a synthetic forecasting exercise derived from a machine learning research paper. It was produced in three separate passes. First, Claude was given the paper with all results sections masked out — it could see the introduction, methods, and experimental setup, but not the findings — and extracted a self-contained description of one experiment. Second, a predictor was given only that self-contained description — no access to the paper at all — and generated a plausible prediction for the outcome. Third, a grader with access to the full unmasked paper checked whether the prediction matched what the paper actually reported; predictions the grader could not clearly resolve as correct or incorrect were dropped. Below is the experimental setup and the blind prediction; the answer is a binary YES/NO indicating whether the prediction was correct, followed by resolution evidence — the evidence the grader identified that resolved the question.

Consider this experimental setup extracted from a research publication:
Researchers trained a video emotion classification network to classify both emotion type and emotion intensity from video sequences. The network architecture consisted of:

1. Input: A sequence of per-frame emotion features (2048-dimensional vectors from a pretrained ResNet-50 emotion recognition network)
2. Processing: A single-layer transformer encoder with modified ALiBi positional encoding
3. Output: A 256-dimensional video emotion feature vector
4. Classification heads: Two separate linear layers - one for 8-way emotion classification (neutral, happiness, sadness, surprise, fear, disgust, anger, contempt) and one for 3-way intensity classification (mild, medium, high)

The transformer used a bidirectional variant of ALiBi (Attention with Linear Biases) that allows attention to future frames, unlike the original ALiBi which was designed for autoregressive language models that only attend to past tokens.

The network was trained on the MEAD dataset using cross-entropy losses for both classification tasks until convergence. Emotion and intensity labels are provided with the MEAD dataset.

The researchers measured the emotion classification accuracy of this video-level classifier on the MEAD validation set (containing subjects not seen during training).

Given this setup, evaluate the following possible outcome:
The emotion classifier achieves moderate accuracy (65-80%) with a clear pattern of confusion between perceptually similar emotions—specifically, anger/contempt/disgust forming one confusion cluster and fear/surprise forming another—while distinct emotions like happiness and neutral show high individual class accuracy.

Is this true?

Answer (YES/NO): NO